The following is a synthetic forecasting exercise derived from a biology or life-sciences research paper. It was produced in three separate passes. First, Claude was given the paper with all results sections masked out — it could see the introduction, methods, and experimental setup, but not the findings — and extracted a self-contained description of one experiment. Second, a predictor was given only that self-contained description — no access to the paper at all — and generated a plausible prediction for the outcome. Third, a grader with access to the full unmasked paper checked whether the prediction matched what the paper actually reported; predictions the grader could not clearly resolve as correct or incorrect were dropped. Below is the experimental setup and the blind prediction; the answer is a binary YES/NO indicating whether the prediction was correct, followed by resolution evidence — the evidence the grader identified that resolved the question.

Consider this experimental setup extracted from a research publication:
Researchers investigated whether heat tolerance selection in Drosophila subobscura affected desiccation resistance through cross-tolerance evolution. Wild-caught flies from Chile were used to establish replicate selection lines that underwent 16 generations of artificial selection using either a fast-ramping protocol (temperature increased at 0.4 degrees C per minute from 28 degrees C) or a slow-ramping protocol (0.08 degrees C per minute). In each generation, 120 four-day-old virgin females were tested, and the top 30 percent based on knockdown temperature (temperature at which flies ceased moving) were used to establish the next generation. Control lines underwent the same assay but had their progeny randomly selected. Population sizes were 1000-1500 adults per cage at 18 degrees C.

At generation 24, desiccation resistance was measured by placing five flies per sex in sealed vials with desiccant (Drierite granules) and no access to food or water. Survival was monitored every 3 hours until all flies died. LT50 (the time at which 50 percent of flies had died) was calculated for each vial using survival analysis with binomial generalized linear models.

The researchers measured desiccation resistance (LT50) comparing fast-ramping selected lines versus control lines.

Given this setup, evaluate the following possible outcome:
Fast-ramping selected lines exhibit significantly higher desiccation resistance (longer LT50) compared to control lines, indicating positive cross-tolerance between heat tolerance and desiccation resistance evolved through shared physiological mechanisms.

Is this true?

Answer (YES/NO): NO